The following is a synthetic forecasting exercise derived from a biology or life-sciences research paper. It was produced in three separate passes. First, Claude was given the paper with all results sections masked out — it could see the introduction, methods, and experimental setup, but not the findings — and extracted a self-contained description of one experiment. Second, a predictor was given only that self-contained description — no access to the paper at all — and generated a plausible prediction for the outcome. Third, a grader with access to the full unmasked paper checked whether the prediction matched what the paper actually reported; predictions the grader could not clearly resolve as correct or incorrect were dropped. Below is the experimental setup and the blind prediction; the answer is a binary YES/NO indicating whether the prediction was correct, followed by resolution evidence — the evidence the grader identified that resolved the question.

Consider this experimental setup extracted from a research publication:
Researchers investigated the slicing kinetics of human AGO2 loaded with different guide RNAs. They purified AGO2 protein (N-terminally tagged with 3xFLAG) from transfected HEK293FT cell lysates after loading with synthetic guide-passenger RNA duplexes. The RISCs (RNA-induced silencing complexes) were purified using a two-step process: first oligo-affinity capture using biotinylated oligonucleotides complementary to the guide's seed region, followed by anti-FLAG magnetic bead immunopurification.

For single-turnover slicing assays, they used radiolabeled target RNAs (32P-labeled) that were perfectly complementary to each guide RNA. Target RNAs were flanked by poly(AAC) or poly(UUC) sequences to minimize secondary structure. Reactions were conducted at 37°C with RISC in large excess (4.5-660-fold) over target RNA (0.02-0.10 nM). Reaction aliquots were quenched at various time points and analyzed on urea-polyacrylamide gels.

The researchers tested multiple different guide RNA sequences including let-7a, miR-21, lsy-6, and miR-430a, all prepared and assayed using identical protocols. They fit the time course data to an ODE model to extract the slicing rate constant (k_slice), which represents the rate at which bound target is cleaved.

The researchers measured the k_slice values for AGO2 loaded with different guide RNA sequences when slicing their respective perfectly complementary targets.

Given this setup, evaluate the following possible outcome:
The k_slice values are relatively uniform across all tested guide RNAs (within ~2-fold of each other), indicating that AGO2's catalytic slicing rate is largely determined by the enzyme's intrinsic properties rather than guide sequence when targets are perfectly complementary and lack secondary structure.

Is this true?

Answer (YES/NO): NO